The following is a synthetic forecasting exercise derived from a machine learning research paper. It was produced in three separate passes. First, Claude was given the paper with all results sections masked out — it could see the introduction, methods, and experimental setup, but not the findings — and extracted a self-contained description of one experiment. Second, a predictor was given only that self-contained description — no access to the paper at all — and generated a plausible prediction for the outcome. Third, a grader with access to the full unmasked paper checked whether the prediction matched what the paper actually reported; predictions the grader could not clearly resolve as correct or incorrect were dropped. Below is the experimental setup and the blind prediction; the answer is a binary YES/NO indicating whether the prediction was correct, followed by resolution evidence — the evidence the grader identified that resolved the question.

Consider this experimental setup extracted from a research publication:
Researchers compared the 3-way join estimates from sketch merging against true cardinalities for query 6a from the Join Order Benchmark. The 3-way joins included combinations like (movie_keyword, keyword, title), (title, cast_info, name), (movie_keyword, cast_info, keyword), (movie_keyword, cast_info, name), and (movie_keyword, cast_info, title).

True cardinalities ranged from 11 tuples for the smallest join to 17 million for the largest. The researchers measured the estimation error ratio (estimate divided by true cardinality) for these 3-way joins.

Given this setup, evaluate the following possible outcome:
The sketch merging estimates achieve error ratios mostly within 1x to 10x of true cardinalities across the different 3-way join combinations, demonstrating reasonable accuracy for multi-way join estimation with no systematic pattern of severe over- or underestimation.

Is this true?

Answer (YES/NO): NO